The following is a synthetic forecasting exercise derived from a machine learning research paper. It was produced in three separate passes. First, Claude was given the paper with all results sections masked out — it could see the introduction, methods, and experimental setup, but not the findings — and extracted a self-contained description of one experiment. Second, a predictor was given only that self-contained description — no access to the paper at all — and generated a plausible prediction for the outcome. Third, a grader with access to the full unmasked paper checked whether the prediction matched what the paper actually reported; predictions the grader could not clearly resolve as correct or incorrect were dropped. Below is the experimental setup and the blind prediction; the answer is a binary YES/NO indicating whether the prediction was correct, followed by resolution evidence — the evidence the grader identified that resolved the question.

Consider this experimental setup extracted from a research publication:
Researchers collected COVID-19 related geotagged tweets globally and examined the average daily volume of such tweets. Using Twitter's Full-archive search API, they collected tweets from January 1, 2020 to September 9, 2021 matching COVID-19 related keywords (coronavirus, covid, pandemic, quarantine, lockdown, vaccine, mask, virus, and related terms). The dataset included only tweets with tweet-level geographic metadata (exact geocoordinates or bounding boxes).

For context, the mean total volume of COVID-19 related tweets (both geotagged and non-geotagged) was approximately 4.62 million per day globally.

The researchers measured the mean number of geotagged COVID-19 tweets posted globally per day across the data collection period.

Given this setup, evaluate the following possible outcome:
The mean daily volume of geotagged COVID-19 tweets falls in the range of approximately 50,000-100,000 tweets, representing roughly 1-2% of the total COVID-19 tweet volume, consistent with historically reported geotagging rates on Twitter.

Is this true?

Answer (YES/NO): NO